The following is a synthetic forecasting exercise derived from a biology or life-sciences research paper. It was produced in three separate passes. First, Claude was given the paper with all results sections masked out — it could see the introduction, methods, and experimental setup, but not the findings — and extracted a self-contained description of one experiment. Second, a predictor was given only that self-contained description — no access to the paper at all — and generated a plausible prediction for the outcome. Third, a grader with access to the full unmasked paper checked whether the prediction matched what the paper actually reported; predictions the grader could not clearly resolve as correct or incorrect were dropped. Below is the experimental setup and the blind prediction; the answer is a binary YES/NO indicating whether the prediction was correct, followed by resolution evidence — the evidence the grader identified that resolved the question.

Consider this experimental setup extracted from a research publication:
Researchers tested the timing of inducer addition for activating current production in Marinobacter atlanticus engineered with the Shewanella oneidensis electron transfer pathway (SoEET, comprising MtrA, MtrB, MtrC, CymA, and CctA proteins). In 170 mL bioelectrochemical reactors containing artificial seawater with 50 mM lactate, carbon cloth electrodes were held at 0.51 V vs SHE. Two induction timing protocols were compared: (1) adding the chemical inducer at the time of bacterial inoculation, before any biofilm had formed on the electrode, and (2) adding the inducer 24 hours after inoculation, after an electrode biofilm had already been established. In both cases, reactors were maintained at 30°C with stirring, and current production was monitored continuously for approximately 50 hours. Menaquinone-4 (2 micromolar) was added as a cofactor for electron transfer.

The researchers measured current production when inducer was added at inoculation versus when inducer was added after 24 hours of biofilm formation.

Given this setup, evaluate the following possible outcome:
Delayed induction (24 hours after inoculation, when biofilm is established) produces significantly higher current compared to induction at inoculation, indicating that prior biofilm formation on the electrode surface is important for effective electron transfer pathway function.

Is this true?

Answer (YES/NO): NO